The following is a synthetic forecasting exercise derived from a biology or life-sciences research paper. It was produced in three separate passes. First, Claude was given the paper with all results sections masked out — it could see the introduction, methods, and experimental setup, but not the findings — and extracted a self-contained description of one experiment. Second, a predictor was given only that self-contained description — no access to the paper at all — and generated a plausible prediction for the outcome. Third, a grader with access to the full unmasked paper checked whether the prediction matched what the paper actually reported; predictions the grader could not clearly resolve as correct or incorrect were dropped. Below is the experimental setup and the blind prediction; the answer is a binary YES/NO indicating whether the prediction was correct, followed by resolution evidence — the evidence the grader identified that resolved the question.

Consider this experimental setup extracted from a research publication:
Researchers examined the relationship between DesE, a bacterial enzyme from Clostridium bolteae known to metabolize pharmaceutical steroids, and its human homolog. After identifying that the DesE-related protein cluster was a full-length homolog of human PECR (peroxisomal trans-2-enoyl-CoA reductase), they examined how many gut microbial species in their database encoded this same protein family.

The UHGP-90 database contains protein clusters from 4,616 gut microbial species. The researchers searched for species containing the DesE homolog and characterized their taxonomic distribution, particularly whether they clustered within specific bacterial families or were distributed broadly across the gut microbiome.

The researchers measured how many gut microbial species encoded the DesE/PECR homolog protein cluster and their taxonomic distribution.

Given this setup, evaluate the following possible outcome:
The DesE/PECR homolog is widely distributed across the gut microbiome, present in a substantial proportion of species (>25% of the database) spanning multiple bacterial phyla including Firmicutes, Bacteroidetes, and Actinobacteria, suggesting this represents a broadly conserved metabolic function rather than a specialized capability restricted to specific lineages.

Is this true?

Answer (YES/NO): NO